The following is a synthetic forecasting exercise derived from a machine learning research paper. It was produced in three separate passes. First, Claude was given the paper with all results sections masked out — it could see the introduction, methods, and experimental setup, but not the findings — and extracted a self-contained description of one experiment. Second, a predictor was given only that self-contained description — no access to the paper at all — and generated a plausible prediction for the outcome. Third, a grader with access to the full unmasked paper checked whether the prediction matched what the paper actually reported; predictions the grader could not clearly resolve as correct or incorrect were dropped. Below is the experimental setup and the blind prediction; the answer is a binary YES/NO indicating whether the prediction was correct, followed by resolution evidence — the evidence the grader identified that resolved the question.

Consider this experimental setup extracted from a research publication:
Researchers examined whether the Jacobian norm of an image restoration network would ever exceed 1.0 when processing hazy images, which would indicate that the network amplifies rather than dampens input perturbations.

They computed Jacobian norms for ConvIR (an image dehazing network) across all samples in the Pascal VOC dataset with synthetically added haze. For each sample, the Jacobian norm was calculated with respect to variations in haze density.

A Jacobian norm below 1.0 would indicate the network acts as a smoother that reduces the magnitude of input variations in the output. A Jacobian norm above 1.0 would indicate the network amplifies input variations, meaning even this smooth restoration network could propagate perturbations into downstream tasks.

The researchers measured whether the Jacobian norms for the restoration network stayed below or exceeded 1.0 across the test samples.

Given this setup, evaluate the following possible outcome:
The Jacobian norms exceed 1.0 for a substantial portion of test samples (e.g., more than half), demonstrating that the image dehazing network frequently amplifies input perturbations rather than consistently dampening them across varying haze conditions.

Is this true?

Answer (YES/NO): YES